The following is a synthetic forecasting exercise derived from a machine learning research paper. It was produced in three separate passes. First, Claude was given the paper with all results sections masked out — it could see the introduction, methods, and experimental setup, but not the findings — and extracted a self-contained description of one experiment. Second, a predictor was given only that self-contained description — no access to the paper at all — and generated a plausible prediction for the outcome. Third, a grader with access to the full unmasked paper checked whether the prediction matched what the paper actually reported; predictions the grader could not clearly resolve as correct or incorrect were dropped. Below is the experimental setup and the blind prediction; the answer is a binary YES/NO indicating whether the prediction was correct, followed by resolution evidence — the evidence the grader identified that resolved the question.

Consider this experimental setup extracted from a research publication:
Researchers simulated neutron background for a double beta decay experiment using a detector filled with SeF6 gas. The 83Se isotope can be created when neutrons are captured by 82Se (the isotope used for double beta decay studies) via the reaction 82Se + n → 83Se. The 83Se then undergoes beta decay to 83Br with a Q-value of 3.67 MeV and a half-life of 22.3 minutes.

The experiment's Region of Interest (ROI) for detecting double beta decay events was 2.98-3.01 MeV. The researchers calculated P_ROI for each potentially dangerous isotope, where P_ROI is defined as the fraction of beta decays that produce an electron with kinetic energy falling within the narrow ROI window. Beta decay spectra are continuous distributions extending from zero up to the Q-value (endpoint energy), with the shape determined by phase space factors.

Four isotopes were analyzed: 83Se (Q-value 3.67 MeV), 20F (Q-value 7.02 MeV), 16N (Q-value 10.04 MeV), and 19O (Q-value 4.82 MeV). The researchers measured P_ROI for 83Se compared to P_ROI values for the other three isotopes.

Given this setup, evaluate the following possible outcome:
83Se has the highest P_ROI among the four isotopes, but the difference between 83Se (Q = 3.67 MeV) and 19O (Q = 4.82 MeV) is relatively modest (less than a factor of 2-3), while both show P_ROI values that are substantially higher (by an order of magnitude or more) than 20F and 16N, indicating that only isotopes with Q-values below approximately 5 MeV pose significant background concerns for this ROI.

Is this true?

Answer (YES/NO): NO